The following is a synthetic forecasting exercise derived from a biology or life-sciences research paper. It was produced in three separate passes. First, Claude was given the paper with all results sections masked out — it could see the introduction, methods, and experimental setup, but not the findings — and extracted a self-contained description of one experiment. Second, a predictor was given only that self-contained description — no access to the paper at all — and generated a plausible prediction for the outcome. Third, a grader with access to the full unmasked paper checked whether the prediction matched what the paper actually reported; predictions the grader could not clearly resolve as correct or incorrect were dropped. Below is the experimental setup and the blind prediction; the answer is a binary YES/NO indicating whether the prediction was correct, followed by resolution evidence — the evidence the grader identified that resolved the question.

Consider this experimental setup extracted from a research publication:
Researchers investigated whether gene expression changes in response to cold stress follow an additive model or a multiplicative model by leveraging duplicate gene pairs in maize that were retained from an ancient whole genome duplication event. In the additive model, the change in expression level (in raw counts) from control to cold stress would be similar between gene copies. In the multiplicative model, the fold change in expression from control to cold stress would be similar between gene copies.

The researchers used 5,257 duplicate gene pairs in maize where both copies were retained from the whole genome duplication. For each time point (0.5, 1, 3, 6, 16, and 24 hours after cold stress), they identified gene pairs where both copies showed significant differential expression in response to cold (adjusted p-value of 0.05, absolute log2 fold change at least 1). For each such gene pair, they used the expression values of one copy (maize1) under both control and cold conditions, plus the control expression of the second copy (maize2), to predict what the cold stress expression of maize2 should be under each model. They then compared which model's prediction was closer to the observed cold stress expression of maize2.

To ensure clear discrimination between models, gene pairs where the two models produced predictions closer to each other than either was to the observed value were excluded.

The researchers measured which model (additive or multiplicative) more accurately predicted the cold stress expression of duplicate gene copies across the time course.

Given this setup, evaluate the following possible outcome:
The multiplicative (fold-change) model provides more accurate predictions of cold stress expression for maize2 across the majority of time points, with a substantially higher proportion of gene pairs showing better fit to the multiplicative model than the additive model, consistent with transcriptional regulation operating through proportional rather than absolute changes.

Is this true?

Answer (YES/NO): YES